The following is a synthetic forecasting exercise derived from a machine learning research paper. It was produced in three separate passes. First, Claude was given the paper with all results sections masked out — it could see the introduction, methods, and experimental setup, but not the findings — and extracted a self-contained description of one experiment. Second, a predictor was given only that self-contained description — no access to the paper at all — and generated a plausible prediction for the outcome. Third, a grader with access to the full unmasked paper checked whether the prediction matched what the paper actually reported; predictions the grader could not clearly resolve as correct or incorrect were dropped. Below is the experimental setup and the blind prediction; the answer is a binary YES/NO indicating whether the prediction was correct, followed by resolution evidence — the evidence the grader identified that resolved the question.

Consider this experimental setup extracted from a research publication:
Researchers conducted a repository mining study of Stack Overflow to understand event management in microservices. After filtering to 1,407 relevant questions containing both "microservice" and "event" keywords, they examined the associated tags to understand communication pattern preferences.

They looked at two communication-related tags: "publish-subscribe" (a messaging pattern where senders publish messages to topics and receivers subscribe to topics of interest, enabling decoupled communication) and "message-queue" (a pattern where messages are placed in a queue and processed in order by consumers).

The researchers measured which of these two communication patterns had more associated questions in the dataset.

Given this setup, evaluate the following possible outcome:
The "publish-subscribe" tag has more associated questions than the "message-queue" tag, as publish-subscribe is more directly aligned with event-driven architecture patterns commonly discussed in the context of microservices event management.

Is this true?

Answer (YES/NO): NO